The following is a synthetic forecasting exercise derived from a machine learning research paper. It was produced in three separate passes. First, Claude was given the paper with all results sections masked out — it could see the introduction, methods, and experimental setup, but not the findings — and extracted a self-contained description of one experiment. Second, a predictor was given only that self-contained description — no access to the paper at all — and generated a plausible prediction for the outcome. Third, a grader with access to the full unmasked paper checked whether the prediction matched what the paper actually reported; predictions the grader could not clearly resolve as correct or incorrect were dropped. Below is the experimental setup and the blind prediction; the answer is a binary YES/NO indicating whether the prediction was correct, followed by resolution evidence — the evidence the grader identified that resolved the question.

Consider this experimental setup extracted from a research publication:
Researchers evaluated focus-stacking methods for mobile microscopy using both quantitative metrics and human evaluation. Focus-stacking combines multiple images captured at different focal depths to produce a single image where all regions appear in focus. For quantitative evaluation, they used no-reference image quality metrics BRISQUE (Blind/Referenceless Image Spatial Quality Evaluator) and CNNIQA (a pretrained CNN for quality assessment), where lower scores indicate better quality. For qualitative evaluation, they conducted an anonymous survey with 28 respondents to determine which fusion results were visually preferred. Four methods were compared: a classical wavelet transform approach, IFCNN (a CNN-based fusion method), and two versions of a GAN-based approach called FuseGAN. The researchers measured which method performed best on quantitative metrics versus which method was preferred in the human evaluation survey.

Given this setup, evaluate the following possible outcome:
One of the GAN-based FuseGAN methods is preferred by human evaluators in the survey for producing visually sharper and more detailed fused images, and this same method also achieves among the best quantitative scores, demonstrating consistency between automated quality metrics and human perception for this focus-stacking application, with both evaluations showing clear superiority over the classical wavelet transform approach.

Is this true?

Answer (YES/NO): NO